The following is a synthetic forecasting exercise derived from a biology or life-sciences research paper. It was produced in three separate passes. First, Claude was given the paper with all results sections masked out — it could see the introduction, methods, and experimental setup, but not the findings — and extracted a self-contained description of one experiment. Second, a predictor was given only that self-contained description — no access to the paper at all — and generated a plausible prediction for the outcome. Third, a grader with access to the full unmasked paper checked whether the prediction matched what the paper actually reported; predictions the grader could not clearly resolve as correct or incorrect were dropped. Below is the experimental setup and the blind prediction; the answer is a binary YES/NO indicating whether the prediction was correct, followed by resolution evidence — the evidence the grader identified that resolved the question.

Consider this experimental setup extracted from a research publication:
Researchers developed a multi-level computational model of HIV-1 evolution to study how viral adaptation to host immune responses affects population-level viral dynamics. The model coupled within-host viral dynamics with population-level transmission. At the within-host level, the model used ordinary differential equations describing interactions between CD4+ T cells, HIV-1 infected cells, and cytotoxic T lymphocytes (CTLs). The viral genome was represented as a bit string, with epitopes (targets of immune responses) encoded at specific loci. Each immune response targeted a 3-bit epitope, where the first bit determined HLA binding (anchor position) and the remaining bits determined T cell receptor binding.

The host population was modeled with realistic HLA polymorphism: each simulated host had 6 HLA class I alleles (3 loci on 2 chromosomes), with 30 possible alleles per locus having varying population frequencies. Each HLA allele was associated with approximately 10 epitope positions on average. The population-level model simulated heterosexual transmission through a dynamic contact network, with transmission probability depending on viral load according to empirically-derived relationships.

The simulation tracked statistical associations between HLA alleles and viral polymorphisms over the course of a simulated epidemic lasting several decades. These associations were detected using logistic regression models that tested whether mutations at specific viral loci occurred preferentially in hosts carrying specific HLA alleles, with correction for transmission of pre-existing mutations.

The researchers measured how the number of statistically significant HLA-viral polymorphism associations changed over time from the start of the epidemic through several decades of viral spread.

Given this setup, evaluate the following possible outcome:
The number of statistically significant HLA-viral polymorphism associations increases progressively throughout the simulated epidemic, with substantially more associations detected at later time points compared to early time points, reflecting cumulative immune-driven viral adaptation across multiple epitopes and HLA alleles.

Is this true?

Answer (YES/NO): NO